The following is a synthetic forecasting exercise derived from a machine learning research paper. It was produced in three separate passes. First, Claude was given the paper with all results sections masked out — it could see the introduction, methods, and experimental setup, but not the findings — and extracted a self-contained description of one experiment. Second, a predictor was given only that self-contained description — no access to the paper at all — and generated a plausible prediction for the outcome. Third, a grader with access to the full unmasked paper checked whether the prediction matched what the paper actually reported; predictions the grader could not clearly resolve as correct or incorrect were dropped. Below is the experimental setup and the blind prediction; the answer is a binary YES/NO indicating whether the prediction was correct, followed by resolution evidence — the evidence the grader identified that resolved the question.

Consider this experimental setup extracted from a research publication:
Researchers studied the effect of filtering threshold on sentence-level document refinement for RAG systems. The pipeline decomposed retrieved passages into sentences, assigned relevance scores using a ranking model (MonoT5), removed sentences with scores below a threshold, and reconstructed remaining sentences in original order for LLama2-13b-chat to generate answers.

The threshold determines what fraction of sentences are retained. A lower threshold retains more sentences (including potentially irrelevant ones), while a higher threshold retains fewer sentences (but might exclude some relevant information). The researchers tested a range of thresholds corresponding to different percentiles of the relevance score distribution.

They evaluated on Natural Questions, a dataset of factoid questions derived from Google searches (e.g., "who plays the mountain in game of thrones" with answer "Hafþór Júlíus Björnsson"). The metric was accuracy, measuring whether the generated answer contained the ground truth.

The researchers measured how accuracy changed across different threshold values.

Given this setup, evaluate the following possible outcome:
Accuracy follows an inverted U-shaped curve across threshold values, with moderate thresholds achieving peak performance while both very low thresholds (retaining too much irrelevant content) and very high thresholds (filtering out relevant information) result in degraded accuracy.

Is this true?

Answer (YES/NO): NO